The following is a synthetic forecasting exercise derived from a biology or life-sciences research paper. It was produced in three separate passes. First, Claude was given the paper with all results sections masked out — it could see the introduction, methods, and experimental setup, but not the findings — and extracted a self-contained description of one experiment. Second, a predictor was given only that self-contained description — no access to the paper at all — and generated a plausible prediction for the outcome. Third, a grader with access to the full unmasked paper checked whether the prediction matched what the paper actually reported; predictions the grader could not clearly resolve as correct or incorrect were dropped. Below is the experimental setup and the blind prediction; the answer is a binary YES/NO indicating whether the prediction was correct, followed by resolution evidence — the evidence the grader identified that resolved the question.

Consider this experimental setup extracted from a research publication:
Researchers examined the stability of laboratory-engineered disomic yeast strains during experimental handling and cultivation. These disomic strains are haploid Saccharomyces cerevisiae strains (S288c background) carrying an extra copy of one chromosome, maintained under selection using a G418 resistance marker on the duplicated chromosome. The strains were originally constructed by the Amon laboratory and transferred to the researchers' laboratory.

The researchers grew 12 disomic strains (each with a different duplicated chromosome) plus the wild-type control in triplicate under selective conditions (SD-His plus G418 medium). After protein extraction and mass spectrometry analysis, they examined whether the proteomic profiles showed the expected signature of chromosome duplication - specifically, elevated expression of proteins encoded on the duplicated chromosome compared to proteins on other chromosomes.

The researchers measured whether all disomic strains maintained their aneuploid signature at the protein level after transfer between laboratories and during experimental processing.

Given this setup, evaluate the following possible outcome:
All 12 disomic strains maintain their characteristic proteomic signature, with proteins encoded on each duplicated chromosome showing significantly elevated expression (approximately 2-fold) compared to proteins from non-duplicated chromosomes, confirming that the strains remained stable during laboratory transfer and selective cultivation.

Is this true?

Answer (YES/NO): NO